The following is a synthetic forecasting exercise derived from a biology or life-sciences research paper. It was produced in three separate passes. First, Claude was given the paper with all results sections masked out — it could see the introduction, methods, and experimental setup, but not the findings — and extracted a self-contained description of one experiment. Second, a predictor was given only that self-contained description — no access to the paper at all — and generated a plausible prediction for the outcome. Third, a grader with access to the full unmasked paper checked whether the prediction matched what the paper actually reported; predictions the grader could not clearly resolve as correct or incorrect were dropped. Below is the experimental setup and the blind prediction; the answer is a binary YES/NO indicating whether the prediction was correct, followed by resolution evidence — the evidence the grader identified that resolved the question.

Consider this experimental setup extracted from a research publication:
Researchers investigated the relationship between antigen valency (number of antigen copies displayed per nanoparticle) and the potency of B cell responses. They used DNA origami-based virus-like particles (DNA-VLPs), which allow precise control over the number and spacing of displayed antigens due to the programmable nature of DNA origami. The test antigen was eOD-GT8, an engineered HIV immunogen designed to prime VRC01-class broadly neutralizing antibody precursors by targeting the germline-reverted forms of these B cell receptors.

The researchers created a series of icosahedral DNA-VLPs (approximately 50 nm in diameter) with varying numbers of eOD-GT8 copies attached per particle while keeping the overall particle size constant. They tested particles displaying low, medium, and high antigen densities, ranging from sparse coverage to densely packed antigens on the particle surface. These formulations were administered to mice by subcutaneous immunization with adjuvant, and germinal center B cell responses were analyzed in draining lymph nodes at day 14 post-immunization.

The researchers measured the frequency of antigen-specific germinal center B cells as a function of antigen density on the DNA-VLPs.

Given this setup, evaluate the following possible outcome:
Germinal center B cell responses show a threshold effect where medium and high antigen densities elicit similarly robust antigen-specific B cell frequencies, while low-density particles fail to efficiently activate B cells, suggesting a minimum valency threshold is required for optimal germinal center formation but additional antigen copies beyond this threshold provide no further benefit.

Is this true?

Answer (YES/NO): NO